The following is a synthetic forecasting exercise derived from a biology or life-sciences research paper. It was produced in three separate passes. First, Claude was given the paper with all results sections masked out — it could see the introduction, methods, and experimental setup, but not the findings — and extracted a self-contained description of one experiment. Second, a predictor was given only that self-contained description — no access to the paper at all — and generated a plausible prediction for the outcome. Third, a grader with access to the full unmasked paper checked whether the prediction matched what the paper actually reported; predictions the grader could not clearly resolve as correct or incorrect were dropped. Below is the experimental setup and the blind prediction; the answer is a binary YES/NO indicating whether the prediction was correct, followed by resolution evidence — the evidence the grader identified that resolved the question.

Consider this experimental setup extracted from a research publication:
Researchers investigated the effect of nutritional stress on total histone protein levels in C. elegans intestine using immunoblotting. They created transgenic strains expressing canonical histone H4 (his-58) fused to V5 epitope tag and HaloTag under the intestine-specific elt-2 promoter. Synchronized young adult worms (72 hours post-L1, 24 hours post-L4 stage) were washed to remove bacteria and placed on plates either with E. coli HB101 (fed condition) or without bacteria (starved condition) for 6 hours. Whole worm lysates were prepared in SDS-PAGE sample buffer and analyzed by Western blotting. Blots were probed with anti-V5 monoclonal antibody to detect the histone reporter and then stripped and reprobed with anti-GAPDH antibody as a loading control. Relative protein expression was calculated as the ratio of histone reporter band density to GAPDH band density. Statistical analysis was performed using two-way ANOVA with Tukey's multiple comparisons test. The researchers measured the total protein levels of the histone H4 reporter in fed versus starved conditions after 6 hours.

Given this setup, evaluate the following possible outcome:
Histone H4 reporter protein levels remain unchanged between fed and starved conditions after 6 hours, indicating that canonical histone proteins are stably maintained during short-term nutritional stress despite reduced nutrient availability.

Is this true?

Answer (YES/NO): YES